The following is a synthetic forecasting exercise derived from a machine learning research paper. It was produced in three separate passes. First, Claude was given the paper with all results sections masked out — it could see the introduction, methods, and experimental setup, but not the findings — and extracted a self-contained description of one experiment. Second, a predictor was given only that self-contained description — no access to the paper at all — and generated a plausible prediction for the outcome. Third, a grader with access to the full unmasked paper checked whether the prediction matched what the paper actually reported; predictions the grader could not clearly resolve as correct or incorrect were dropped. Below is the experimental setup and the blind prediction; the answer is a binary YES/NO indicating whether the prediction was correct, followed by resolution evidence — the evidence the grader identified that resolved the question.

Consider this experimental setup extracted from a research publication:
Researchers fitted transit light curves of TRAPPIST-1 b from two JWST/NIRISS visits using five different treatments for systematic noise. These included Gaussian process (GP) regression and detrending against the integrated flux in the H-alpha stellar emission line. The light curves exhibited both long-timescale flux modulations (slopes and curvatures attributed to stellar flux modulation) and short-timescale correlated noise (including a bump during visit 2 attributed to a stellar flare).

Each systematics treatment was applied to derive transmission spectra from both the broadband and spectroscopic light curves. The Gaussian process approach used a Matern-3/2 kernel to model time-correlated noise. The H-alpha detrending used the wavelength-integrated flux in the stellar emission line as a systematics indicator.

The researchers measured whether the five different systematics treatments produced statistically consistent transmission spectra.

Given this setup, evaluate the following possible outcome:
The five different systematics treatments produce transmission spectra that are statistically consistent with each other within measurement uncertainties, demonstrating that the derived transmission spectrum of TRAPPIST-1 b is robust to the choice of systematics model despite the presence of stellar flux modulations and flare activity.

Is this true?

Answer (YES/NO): YES